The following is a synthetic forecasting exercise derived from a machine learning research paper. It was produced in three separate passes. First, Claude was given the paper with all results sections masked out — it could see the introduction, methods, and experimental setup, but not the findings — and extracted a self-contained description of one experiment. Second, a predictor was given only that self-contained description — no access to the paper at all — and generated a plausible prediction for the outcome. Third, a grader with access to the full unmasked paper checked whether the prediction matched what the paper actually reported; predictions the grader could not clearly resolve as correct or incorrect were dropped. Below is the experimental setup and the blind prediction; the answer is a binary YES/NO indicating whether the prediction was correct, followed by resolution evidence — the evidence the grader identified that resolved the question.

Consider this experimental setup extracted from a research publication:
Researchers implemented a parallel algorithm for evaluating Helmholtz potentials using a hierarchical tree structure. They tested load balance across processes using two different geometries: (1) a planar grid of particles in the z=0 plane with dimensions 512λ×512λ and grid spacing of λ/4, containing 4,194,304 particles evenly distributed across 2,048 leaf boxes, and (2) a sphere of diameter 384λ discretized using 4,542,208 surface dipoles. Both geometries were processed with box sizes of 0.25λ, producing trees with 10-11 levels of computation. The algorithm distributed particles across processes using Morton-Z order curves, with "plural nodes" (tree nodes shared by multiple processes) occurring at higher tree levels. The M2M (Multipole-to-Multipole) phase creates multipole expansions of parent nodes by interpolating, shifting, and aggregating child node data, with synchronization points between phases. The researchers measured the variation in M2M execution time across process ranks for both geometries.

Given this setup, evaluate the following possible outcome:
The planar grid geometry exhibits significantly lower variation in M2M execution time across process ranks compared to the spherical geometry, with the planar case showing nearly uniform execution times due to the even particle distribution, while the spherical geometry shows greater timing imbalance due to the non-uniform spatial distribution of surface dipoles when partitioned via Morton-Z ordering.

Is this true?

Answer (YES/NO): YES